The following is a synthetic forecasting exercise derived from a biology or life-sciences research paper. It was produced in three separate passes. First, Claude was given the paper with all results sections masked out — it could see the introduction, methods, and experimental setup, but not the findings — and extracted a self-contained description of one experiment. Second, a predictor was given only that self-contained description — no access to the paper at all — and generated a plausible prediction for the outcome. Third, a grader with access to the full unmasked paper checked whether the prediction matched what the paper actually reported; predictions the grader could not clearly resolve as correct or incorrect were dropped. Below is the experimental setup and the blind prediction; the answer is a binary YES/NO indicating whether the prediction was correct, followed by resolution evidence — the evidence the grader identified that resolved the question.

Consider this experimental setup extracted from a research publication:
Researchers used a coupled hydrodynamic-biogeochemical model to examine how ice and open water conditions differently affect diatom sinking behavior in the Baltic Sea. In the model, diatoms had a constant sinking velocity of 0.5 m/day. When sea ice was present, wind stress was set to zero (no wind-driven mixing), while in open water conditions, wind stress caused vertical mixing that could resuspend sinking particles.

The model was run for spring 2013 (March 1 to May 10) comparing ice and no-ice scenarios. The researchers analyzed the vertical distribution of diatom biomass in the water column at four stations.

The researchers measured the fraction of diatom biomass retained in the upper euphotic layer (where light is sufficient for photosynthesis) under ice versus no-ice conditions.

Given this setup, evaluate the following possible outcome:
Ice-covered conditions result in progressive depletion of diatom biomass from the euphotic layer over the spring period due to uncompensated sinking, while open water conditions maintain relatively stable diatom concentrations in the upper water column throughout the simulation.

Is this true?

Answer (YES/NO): NO